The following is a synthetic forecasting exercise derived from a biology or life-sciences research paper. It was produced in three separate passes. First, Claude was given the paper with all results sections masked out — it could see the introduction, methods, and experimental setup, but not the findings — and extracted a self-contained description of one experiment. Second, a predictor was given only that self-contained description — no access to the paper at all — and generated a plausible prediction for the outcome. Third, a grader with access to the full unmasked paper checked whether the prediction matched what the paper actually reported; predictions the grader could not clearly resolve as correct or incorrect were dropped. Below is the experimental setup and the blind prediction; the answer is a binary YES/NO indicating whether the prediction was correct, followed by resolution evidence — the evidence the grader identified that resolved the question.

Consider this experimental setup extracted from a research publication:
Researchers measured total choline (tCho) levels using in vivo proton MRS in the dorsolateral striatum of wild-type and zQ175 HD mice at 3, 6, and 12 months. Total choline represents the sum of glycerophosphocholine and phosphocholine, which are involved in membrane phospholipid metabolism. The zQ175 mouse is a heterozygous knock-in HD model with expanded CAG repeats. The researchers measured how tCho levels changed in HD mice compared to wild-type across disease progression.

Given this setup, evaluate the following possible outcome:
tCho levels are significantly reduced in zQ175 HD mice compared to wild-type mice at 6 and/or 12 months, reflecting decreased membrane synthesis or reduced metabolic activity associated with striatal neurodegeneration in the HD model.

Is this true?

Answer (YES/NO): YES